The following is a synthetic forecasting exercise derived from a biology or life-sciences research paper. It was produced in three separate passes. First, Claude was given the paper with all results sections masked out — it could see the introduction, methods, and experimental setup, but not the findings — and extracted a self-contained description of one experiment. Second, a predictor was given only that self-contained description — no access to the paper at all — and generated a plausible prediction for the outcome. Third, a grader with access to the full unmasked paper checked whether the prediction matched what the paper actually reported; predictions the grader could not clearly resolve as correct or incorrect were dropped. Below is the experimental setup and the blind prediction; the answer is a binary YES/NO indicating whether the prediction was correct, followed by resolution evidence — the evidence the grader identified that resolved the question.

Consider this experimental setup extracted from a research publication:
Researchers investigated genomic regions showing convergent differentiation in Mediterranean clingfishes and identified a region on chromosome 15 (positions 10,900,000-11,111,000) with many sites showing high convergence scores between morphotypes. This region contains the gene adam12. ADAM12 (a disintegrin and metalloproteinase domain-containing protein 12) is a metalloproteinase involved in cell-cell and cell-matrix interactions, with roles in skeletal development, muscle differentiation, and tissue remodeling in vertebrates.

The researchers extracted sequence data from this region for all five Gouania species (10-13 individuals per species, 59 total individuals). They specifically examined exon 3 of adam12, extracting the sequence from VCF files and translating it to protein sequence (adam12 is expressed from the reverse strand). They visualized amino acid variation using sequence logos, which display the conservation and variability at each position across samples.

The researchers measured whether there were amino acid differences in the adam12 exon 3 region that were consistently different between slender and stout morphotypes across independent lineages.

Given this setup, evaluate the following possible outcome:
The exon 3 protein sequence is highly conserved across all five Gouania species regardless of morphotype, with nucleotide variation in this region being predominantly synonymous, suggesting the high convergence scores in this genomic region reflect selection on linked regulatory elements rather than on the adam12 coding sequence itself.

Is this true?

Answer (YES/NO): NO